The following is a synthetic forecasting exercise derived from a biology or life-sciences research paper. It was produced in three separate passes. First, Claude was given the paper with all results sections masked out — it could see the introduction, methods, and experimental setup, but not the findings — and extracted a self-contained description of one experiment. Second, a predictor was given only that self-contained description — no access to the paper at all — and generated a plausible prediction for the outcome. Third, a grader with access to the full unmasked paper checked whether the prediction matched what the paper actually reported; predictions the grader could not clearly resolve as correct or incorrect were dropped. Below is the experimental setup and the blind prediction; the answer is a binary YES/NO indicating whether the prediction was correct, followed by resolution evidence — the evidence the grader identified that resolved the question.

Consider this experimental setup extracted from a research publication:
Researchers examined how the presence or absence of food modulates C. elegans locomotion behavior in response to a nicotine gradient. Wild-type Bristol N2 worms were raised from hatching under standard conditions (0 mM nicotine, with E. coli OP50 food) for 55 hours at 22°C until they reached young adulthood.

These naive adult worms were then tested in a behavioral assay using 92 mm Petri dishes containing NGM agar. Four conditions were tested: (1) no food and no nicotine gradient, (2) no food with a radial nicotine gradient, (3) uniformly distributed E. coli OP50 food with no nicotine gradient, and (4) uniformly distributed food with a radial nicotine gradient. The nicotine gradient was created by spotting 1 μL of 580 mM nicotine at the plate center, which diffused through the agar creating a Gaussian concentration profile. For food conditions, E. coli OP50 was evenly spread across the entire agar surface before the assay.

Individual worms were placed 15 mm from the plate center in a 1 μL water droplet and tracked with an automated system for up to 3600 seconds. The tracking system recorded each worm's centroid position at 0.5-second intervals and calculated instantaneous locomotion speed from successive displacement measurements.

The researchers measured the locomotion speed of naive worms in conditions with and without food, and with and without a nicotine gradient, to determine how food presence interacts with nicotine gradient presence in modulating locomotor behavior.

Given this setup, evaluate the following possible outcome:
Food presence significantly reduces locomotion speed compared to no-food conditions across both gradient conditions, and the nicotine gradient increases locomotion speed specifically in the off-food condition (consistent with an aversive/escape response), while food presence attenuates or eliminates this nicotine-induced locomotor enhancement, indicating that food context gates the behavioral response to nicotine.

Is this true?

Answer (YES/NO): NO